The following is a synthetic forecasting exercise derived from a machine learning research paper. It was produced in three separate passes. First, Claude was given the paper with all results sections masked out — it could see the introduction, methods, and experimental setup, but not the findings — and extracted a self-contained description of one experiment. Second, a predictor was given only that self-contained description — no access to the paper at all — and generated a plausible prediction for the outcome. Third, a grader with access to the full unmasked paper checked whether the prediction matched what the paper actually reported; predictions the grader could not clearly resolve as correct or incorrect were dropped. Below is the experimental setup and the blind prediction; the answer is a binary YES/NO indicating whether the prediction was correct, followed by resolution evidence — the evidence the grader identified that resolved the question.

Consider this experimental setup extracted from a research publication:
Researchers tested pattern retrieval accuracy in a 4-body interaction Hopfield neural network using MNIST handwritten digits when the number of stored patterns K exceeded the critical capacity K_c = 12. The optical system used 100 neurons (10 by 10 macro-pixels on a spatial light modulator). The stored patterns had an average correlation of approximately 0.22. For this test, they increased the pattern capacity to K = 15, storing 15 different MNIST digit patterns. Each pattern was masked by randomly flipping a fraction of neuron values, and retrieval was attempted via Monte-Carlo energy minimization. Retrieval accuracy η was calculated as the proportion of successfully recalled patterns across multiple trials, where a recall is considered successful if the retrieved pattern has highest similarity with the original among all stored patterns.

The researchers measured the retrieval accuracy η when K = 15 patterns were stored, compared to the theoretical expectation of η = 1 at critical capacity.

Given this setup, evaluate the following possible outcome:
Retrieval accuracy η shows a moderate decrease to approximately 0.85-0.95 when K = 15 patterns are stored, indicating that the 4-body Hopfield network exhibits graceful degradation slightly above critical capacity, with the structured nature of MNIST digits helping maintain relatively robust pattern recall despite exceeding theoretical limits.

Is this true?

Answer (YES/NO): YES